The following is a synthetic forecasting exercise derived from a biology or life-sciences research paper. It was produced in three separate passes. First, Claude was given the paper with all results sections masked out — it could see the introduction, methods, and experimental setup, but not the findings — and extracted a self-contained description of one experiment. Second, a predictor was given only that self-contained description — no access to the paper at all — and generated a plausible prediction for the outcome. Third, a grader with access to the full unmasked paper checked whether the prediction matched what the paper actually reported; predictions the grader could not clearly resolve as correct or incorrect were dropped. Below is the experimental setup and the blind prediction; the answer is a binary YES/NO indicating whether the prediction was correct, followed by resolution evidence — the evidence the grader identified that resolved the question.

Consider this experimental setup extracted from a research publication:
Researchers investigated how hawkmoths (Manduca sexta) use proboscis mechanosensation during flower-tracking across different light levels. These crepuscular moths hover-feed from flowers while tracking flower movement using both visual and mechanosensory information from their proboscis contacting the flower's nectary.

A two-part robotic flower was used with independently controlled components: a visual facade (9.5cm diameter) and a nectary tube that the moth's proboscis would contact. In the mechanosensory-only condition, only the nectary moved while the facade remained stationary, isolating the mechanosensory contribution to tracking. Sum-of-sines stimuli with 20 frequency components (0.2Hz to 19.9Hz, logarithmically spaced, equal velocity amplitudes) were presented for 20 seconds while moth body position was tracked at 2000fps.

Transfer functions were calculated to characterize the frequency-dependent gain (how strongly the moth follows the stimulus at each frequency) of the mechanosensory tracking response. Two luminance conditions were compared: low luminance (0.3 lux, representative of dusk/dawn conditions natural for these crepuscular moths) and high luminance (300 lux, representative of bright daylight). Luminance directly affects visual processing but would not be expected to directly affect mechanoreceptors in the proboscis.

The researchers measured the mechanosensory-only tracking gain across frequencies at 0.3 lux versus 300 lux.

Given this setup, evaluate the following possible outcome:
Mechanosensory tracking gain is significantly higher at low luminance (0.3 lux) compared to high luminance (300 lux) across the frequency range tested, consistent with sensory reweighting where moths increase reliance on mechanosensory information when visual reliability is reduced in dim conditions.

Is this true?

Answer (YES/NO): YES